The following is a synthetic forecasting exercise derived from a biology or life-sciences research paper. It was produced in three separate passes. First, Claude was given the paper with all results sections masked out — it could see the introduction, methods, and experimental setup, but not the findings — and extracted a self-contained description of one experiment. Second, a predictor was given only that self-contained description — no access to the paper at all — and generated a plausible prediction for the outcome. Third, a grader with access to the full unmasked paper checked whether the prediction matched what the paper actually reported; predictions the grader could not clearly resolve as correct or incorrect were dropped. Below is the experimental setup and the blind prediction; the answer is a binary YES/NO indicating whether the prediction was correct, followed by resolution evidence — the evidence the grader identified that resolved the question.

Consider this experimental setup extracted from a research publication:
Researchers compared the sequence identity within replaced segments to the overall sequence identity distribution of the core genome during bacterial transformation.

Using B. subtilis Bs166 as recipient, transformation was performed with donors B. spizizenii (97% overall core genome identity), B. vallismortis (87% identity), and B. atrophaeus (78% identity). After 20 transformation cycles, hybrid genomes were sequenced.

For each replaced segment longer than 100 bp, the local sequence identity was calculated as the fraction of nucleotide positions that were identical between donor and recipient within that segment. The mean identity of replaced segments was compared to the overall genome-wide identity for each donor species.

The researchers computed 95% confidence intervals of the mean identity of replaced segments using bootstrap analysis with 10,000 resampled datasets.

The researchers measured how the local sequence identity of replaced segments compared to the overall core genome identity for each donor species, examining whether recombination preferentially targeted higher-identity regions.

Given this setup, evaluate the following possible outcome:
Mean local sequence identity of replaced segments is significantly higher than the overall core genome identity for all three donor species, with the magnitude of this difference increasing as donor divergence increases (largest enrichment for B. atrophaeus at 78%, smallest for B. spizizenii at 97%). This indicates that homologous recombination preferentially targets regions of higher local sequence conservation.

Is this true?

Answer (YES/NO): NO